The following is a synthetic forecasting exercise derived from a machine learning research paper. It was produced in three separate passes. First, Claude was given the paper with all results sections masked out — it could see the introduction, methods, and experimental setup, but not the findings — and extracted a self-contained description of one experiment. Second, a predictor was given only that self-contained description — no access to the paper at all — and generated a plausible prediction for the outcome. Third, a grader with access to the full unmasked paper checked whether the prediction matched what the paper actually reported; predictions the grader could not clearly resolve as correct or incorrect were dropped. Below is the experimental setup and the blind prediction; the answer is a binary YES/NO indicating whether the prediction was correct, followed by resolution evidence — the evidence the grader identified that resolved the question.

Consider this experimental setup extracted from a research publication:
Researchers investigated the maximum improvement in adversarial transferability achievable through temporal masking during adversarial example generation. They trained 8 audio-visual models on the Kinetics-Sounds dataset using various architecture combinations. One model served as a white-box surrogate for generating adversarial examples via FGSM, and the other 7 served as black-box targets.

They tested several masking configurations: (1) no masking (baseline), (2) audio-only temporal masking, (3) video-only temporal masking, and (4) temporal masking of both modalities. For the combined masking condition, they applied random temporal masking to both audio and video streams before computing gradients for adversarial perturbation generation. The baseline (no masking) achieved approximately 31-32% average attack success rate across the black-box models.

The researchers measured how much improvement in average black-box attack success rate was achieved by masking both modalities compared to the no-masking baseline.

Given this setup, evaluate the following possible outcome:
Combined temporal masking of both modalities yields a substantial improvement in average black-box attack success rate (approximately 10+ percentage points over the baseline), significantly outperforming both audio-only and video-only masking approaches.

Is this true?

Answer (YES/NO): YES